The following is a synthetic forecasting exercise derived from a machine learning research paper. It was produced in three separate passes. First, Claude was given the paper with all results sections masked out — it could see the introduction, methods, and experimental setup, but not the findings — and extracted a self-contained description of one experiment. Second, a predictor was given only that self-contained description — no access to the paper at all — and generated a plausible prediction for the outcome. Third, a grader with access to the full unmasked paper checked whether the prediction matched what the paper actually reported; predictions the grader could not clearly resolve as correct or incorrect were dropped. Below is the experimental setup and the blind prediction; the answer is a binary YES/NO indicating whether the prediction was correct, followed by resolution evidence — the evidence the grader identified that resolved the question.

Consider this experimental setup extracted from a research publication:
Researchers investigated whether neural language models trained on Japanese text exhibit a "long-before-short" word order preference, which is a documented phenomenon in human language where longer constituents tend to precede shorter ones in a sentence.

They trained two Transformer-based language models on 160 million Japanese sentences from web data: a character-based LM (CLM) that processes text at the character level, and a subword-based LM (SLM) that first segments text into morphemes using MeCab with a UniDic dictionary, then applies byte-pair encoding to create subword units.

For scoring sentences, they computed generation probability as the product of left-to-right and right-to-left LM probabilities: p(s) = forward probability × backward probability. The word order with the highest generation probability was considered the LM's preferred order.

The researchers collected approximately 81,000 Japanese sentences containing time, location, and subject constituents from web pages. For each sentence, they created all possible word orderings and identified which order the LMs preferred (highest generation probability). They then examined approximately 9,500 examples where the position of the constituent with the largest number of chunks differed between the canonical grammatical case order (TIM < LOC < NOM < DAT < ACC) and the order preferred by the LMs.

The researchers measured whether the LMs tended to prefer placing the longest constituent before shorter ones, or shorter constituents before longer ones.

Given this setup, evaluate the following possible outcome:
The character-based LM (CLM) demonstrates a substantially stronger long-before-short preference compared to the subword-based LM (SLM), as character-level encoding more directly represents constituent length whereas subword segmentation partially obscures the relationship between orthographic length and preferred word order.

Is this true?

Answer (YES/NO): NO